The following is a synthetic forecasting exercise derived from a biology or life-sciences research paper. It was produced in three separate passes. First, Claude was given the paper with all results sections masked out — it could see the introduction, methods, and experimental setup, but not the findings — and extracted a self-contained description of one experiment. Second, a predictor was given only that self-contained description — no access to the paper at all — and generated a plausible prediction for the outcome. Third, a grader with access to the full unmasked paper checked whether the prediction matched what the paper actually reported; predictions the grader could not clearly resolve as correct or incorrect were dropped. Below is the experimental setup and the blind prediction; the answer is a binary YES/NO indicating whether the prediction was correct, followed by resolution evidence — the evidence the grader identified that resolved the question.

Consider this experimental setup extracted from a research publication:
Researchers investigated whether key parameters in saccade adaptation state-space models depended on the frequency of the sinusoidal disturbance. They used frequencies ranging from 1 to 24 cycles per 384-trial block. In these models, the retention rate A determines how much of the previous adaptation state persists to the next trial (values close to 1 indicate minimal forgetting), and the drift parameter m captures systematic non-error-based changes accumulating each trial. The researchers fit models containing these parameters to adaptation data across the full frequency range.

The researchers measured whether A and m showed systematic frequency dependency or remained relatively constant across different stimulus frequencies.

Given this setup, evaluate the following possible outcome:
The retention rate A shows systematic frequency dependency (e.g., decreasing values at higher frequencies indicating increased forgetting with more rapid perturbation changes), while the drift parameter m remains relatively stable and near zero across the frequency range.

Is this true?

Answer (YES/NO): NO